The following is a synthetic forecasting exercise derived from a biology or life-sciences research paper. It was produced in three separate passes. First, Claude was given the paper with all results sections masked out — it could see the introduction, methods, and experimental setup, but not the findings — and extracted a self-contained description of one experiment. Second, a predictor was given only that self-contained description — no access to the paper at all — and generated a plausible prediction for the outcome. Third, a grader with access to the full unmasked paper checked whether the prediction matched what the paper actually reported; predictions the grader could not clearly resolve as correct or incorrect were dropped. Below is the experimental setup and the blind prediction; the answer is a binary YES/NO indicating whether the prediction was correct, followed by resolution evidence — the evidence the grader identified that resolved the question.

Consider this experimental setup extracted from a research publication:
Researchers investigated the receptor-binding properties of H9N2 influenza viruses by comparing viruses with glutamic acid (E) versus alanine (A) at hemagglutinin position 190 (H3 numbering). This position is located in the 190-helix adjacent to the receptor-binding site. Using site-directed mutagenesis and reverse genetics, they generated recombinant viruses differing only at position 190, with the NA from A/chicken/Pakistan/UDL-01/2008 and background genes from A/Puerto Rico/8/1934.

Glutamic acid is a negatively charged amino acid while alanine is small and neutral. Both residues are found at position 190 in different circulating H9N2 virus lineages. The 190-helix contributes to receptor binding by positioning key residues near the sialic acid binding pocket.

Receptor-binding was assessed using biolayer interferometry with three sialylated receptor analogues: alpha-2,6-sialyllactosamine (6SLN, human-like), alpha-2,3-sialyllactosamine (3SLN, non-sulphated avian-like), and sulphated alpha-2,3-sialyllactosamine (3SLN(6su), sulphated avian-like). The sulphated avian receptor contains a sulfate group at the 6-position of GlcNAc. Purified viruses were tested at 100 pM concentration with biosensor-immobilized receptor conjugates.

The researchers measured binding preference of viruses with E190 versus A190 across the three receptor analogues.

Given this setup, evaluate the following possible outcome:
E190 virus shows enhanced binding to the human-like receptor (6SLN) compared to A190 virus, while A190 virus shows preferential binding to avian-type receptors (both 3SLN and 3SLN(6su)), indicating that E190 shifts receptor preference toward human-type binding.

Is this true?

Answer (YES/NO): NO